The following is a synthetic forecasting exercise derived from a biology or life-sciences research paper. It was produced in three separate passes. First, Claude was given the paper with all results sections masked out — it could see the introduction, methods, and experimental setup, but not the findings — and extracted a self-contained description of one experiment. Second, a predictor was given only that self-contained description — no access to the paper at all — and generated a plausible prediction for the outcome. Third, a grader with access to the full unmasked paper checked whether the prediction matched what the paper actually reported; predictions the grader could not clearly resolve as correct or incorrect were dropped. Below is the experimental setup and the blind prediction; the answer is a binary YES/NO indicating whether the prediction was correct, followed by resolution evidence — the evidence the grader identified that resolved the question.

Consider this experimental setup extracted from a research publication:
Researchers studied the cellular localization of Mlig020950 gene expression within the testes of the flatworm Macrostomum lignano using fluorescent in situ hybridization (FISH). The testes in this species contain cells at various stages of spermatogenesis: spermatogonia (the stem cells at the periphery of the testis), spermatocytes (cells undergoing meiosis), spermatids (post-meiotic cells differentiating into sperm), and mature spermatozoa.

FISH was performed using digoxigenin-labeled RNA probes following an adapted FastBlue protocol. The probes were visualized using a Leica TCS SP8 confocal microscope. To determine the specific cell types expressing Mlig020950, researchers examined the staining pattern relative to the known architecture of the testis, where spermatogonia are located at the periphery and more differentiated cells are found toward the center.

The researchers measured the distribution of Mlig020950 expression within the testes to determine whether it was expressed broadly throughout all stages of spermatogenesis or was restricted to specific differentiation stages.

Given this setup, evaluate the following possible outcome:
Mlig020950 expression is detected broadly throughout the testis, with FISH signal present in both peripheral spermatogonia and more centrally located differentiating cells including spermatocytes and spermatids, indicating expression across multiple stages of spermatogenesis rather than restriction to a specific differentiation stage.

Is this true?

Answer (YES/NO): NO